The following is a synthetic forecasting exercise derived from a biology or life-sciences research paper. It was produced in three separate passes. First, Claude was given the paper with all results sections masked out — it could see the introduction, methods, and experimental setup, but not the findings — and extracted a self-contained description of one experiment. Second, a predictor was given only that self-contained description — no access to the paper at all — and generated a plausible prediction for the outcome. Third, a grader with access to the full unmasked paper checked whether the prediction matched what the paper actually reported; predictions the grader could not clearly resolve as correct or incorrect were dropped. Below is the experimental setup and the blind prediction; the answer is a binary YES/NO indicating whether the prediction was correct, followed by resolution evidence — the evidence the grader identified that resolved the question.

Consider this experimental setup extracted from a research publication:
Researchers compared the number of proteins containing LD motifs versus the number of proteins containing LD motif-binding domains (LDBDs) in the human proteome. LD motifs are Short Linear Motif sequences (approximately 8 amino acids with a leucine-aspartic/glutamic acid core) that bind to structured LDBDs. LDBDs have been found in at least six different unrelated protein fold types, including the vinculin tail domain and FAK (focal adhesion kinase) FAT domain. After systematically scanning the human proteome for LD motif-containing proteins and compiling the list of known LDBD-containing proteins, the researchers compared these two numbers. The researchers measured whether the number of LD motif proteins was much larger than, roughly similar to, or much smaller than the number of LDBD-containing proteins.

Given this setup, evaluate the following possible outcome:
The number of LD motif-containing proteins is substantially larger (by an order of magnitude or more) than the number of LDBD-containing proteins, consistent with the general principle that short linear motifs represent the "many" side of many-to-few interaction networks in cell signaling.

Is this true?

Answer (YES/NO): NO